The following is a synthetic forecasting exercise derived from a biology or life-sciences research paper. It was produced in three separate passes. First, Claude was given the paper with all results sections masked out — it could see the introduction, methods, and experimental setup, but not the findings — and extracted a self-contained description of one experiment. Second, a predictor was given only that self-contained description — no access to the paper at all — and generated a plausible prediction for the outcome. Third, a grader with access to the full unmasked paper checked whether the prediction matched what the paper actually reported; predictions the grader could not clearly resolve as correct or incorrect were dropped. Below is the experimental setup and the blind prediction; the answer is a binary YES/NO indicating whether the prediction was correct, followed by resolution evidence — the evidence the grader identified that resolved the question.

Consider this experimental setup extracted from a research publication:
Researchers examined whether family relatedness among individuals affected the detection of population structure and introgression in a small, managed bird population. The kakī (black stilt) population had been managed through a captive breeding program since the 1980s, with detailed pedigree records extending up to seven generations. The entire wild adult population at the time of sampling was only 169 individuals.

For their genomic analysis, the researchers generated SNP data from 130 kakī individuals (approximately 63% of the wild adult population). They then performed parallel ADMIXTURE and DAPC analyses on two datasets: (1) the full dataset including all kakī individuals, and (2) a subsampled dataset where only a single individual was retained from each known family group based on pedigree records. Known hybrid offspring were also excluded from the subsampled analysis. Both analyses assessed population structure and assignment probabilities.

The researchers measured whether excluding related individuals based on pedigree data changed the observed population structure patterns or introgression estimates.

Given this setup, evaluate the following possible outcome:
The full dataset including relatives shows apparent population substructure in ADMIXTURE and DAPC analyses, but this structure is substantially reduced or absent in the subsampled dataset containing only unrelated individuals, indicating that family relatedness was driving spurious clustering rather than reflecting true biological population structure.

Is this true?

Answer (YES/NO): NO